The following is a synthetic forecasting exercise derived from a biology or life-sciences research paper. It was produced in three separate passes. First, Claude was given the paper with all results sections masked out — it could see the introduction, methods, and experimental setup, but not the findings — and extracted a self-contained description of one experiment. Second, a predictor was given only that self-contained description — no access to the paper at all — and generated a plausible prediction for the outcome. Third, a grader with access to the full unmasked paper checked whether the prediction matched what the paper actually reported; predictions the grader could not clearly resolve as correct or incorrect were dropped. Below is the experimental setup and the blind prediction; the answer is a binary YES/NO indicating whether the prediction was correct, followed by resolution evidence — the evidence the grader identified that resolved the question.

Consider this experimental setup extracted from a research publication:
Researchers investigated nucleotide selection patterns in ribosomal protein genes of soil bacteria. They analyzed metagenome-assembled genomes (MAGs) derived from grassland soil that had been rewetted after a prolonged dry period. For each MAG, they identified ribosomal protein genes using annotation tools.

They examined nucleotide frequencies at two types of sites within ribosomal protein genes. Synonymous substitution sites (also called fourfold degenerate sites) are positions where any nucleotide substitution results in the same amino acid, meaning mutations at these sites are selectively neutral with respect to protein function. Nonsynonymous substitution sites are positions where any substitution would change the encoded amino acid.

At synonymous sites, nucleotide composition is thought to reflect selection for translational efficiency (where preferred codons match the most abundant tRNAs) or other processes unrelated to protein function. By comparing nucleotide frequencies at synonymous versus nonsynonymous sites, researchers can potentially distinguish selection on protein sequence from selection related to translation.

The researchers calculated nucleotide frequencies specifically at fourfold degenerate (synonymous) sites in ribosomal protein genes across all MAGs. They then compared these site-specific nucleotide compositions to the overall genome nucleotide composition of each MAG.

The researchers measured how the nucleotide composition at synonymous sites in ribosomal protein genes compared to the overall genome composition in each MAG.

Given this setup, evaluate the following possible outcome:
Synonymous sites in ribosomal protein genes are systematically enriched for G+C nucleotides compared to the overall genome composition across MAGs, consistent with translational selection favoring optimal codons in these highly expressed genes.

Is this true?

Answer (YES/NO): NO